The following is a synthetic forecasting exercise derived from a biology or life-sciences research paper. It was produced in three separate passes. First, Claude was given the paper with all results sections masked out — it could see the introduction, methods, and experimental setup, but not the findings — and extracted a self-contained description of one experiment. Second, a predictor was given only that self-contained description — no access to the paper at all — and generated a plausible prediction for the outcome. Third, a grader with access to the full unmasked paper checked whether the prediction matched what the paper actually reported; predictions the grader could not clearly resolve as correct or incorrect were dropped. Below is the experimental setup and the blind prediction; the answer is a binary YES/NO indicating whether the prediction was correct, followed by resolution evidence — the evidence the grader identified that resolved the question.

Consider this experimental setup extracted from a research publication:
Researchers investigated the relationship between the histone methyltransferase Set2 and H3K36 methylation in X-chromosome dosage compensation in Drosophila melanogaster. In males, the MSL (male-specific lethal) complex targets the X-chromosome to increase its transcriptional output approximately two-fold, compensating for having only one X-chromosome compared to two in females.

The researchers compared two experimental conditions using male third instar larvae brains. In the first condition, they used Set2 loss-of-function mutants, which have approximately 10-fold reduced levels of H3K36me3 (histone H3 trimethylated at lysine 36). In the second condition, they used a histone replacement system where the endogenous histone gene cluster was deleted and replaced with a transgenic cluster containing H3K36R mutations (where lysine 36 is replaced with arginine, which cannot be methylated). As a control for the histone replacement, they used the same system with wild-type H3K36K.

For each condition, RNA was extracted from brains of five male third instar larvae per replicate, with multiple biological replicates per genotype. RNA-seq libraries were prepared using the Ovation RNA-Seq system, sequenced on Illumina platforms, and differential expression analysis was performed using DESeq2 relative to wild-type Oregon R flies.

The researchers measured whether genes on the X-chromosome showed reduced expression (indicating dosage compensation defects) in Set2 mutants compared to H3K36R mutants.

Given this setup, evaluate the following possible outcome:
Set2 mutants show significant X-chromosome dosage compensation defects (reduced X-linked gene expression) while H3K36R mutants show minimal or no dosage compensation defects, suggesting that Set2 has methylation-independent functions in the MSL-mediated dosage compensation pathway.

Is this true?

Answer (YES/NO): YES